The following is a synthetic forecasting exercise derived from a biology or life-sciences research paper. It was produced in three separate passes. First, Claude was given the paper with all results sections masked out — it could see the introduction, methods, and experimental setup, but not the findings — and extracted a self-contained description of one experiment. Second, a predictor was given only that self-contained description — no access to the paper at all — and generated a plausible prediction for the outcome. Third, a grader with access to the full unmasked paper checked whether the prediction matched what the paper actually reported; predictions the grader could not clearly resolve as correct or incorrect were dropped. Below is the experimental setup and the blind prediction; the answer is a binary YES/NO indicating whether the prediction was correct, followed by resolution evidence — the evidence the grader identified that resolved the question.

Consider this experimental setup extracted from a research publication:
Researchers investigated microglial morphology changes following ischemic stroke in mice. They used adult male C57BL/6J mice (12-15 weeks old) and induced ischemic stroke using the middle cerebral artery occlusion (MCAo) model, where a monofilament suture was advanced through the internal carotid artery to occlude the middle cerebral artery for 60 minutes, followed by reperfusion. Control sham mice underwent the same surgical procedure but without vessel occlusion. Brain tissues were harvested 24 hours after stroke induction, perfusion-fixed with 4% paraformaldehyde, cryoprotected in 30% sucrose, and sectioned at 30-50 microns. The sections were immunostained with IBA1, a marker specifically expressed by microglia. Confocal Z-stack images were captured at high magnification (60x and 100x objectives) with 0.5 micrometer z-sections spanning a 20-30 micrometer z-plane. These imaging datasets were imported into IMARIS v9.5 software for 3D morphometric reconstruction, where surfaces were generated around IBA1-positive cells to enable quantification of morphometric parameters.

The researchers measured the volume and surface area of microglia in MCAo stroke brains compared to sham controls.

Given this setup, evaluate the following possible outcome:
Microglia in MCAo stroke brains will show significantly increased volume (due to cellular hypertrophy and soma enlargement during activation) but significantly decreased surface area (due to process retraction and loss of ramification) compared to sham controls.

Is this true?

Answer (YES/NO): YES